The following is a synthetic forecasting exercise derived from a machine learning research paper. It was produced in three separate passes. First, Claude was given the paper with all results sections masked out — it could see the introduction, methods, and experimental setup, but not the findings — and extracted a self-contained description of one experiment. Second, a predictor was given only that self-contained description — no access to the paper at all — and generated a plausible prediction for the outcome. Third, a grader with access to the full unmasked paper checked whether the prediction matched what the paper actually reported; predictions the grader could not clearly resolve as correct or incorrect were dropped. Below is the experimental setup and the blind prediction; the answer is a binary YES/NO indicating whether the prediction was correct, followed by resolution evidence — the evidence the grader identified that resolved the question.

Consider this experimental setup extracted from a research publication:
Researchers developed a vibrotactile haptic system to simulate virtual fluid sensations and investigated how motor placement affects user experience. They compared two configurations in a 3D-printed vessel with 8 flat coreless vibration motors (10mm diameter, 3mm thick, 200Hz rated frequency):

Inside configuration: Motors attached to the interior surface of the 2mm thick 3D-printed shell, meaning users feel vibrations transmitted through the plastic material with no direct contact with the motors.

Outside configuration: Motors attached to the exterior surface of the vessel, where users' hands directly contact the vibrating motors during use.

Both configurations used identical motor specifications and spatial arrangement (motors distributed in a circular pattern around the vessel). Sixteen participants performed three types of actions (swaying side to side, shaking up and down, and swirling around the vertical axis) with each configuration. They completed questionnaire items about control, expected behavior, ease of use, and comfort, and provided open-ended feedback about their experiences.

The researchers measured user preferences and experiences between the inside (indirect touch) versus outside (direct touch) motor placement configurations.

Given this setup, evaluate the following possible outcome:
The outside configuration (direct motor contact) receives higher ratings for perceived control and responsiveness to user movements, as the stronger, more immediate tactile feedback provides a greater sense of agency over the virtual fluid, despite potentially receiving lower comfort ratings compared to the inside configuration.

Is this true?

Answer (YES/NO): NO